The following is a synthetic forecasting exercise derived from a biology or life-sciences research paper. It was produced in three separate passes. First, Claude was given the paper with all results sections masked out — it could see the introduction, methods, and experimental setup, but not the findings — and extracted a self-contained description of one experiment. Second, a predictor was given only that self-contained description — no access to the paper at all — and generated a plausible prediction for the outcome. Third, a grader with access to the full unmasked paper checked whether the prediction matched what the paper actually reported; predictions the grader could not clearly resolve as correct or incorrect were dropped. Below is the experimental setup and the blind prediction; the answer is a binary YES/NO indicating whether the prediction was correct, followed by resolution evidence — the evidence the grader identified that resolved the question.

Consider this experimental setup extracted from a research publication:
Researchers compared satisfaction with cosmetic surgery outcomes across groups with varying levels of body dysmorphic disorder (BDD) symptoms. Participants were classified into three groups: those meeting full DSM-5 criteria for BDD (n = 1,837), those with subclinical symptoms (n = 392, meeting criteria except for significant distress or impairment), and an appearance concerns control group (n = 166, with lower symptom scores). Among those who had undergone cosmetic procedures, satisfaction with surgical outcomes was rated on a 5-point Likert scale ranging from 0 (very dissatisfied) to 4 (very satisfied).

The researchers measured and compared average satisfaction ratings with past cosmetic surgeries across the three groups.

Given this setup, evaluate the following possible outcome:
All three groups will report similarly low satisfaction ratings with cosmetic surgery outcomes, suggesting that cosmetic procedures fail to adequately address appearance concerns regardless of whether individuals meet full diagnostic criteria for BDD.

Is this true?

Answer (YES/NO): NO